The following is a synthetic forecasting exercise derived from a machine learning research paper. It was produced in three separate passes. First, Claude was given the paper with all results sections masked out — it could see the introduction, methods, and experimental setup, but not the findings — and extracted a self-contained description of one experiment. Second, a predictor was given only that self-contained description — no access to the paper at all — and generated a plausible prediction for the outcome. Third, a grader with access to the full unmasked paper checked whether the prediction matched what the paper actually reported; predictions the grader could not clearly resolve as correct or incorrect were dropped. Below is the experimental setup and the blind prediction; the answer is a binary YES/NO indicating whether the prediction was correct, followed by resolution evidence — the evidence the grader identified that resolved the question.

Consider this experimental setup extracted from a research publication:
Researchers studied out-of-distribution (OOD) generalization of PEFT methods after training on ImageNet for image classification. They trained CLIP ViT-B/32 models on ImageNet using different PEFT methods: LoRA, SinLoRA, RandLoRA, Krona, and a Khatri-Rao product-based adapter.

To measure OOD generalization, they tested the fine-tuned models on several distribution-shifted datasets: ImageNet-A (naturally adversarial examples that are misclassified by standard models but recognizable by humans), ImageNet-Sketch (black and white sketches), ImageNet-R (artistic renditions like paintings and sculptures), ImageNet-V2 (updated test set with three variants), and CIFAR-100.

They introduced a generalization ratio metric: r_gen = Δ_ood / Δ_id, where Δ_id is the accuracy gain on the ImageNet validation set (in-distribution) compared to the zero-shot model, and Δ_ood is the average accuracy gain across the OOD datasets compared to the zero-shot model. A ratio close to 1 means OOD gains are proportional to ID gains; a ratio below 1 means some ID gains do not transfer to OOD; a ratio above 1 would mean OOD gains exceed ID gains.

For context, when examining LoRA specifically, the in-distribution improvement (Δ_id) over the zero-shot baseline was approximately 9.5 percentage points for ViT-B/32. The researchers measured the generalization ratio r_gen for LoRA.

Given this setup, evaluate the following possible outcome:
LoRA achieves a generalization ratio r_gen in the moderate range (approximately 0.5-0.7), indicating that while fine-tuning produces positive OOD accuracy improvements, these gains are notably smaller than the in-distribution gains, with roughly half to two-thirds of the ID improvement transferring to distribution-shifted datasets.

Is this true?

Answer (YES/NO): NO